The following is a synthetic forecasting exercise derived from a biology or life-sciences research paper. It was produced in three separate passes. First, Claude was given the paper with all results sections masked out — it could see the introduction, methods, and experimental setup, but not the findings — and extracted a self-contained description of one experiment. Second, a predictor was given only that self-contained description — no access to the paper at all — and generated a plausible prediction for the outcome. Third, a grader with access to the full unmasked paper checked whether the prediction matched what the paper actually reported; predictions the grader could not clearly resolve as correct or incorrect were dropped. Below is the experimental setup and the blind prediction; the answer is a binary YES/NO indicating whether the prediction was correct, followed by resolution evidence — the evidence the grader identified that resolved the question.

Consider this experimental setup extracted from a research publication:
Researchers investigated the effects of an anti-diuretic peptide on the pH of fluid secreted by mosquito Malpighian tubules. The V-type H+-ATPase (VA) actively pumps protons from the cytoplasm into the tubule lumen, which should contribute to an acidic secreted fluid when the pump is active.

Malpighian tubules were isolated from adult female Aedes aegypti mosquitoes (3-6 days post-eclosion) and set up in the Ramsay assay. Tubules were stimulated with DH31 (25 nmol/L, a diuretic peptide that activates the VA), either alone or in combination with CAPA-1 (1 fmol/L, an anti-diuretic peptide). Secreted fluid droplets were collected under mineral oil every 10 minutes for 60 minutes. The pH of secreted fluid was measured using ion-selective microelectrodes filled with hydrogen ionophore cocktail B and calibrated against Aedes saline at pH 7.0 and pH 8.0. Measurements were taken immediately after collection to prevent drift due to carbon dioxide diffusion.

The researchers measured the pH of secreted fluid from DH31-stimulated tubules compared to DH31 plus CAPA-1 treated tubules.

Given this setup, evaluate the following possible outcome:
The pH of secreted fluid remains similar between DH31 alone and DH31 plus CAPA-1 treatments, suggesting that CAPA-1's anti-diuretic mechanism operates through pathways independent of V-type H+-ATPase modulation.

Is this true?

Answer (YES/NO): NO